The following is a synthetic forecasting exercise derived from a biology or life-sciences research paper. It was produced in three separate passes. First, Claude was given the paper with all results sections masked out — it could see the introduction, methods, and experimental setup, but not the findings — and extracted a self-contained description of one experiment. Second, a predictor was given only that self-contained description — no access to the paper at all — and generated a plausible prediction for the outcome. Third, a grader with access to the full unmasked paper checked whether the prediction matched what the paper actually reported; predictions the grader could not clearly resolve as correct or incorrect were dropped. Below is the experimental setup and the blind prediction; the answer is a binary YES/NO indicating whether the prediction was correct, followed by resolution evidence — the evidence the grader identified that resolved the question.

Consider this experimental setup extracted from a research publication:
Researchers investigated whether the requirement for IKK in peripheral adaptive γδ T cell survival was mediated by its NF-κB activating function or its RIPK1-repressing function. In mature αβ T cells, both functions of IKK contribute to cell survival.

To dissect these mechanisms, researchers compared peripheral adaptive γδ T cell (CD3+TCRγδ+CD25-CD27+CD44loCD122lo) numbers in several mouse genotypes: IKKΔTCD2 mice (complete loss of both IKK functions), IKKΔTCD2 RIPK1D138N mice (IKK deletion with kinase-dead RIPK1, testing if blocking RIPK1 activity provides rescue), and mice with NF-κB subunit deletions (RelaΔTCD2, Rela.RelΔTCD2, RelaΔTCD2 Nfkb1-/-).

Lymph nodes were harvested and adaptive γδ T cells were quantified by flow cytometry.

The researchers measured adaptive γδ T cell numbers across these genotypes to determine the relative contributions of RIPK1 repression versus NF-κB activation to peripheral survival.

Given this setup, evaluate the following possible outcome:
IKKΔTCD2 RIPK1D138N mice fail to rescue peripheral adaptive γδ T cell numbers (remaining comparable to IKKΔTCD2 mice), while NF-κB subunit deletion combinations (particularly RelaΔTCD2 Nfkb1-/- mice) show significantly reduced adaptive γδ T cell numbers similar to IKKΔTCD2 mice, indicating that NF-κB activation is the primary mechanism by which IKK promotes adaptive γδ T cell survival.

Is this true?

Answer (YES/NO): NO